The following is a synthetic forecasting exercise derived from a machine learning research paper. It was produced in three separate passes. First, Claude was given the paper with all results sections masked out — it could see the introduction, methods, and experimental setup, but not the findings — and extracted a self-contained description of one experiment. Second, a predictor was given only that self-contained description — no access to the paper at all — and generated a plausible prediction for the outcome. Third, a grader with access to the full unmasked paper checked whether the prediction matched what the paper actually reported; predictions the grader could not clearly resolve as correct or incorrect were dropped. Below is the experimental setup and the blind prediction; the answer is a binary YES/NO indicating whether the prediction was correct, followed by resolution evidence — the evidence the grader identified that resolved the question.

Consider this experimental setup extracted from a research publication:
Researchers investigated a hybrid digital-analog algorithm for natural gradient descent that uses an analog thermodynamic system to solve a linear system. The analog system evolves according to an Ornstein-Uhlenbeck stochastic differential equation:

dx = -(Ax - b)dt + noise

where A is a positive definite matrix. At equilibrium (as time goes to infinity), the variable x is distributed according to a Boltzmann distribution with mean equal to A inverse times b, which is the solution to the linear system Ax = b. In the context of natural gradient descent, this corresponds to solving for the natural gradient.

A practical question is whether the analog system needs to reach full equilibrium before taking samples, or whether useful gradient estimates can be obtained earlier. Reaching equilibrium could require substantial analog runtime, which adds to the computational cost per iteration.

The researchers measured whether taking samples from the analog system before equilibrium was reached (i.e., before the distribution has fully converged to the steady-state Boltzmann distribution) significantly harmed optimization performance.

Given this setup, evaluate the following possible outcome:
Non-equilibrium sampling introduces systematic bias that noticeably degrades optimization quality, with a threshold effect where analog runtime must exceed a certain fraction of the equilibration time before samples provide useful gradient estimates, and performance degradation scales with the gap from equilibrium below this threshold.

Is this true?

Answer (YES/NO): NO